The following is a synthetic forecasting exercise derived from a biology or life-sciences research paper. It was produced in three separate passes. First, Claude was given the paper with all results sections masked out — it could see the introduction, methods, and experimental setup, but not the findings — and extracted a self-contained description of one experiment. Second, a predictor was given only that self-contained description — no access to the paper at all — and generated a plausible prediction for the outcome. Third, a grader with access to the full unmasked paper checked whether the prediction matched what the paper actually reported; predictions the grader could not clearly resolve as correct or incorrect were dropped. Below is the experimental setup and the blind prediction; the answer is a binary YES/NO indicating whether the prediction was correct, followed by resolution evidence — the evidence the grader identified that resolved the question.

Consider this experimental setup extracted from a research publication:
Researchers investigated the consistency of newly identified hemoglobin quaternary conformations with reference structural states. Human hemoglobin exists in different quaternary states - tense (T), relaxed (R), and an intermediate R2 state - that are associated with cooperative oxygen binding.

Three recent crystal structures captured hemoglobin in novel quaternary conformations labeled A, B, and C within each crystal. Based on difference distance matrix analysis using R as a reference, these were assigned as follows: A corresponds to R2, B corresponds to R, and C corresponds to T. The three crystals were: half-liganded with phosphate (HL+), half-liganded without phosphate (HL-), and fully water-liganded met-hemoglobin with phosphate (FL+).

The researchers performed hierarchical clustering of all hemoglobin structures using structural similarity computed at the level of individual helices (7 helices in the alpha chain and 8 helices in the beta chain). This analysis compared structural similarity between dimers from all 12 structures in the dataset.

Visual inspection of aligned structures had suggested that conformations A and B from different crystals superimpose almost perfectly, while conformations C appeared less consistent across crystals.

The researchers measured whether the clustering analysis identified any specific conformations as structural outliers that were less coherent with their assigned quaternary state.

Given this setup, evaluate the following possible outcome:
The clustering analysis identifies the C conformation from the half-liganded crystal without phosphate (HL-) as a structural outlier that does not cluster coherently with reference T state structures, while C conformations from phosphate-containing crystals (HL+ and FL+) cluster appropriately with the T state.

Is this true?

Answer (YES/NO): NO